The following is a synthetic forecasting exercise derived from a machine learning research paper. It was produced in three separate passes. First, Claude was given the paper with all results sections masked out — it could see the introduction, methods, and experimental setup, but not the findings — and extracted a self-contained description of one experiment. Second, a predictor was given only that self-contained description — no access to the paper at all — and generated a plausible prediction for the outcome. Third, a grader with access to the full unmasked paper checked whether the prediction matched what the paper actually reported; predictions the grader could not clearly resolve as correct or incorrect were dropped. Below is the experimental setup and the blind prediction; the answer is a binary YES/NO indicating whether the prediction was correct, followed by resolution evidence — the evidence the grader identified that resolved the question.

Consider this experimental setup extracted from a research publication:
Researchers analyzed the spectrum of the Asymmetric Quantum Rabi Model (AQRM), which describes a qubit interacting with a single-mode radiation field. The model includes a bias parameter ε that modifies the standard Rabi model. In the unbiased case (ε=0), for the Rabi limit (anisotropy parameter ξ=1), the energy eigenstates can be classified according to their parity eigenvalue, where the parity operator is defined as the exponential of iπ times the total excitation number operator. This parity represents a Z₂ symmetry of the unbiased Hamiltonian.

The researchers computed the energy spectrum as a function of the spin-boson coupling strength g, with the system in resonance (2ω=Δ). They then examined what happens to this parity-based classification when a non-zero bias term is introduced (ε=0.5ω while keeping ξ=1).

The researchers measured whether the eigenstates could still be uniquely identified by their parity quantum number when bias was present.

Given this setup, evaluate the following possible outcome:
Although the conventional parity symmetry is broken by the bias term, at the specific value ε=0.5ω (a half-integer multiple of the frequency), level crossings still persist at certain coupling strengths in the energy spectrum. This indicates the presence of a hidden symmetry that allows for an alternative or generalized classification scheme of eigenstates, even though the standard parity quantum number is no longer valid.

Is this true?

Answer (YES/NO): YES